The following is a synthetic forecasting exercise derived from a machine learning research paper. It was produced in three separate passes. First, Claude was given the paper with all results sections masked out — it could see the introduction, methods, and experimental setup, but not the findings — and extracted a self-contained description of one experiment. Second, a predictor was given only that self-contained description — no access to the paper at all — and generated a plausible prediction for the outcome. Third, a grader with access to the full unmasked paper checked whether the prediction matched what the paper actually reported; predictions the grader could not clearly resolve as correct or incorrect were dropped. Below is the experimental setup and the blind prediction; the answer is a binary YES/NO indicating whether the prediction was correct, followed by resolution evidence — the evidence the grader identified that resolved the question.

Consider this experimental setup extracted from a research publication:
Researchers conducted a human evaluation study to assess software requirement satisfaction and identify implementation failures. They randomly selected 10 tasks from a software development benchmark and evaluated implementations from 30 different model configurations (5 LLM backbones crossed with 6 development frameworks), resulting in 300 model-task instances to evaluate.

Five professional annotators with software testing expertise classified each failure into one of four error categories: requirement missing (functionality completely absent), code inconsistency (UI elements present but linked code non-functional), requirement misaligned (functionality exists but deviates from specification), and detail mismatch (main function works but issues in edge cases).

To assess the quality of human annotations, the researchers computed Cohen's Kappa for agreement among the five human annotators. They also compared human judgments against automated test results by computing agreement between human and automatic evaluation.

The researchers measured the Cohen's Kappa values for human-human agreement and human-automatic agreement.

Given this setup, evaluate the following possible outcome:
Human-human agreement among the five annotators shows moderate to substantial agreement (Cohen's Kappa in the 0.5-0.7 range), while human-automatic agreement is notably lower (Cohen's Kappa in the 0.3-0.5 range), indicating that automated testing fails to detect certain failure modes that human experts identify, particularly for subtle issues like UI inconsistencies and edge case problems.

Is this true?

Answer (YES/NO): NO